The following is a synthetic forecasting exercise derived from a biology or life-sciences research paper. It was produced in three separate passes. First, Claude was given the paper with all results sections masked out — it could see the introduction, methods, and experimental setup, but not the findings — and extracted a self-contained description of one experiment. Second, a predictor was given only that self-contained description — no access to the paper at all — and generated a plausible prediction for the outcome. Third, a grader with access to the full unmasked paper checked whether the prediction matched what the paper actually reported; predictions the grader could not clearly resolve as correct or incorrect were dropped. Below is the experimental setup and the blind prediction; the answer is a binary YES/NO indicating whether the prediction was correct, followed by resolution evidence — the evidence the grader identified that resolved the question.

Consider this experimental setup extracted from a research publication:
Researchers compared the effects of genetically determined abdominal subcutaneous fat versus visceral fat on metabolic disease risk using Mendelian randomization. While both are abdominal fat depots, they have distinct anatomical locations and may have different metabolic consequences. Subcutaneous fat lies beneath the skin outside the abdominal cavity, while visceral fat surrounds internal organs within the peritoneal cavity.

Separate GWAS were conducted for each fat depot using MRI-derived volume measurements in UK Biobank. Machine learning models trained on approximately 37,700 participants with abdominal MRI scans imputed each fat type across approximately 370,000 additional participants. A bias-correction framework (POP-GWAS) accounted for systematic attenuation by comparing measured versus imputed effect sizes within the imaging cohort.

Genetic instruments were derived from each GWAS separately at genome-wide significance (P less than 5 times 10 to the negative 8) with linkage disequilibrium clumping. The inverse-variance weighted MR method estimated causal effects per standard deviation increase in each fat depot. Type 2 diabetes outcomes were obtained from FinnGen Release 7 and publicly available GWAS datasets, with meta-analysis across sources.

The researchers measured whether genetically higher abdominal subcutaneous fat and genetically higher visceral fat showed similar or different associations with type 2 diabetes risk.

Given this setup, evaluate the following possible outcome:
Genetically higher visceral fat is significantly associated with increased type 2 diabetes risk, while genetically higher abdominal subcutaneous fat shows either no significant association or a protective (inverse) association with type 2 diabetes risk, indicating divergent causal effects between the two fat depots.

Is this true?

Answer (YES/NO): NO